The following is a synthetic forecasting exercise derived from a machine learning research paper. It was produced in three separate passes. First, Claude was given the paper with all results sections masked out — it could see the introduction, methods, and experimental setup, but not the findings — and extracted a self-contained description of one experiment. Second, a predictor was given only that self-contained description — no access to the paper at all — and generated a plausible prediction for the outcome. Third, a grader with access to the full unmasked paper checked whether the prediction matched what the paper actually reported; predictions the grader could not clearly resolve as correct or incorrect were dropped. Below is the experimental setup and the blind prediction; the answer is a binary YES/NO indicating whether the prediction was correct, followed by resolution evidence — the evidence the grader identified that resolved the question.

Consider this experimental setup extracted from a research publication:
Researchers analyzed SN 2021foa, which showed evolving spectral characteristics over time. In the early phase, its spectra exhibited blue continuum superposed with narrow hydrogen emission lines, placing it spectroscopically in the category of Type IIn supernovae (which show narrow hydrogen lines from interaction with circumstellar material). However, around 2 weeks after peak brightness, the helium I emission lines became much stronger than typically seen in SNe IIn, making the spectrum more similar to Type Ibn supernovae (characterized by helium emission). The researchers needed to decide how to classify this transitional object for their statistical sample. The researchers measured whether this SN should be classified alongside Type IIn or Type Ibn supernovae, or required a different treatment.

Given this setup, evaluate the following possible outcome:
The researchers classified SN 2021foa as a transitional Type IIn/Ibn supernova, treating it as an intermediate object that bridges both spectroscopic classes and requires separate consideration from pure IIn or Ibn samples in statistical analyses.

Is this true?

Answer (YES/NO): NO